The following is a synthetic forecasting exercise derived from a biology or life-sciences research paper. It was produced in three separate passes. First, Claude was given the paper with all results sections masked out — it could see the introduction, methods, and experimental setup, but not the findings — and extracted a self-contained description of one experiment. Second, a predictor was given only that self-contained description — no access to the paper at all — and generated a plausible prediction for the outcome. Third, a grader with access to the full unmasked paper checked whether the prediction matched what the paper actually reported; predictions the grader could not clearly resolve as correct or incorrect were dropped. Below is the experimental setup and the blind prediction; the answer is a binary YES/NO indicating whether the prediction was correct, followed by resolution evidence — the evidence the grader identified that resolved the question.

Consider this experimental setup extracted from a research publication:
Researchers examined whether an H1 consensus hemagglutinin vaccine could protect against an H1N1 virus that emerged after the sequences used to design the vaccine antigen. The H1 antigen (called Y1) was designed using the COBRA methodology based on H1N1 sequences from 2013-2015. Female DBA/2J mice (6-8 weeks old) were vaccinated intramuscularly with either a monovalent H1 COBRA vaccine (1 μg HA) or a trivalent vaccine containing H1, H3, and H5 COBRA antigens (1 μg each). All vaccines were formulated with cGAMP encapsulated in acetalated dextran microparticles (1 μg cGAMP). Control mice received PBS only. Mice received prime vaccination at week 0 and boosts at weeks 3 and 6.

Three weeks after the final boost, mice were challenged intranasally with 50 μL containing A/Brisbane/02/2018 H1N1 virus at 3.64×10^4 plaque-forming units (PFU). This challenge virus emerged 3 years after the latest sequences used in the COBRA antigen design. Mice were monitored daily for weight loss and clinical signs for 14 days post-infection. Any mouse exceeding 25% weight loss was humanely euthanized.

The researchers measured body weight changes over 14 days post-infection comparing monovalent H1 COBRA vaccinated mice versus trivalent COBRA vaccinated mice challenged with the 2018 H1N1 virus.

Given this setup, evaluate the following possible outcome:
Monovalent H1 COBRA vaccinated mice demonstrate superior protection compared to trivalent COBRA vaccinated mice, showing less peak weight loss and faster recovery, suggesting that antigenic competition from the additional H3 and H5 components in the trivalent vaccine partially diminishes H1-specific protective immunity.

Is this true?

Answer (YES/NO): NO